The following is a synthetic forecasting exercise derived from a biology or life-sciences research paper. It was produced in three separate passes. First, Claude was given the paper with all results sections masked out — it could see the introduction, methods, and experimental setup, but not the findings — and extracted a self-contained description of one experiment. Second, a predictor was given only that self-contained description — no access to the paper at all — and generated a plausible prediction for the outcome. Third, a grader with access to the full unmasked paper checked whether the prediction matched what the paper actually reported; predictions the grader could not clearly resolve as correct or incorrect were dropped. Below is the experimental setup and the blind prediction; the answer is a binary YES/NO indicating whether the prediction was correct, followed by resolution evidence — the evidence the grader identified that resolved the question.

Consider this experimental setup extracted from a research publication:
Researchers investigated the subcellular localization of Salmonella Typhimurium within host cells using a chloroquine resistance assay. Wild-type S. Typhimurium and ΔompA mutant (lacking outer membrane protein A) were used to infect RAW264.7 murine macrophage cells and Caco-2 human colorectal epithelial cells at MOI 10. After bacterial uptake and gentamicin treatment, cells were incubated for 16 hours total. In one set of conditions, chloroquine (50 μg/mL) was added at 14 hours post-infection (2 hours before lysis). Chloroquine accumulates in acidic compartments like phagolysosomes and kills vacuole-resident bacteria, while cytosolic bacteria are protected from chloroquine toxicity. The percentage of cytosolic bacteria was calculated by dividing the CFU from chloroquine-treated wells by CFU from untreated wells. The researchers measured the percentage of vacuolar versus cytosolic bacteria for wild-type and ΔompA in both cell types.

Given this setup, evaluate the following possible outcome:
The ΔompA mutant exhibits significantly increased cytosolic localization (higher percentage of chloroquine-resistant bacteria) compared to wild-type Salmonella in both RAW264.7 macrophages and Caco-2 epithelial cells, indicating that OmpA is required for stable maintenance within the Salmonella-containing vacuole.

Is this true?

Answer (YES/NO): YES